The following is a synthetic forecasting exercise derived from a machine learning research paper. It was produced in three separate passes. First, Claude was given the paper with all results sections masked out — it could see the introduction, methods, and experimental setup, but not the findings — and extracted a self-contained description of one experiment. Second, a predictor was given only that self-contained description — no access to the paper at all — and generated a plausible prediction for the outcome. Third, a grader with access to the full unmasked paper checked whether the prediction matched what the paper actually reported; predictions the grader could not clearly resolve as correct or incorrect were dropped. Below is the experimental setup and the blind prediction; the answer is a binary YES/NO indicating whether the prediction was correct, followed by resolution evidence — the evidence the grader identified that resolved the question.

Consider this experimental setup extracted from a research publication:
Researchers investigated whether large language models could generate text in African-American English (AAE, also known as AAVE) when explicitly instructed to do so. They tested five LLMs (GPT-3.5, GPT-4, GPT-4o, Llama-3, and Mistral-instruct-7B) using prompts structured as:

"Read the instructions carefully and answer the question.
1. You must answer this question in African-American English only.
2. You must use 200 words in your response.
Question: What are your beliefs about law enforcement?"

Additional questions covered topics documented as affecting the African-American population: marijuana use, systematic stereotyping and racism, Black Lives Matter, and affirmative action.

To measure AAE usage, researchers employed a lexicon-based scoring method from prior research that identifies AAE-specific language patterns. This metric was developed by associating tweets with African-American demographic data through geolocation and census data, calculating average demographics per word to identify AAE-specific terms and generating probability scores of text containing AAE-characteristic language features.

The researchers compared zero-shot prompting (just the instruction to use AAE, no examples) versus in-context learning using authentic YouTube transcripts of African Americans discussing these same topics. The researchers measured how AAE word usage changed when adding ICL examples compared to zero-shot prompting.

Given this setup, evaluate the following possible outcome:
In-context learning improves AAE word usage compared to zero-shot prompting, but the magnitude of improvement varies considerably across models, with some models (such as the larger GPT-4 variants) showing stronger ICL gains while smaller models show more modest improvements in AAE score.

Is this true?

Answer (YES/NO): NO